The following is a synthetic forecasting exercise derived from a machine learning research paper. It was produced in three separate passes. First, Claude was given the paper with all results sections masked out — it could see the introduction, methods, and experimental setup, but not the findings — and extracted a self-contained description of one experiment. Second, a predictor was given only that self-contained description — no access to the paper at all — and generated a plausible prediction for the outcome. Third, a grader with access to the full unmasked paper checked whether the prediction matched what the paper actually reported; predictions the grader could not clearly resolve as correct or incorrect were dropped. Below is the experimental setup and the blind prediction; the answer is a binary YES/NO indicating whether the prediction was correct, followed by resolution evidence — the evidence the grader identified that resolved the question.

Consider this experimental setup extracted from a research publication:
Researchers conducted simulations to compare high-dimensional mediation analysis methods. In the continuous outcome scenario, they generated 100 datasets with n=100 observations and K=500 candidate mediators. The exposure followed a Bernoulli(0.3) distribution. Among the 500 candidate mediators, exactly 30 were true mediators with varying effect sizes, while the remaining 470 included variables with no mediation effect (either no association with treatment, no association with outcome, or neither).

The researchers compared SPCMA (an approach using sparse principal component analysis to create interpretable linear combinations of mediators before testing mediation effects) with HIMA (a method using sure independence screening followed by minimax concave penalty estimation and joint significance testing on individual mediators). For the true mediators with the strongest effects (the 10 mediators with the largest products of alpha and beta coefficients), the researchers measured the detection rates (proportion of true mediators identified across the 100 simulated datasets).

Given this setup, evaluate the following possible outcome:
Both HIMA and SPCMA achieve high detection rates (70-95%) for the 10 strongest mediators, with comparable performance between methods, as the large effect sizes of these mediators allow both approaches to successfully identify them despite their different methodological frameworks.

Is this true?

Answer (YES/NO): NO